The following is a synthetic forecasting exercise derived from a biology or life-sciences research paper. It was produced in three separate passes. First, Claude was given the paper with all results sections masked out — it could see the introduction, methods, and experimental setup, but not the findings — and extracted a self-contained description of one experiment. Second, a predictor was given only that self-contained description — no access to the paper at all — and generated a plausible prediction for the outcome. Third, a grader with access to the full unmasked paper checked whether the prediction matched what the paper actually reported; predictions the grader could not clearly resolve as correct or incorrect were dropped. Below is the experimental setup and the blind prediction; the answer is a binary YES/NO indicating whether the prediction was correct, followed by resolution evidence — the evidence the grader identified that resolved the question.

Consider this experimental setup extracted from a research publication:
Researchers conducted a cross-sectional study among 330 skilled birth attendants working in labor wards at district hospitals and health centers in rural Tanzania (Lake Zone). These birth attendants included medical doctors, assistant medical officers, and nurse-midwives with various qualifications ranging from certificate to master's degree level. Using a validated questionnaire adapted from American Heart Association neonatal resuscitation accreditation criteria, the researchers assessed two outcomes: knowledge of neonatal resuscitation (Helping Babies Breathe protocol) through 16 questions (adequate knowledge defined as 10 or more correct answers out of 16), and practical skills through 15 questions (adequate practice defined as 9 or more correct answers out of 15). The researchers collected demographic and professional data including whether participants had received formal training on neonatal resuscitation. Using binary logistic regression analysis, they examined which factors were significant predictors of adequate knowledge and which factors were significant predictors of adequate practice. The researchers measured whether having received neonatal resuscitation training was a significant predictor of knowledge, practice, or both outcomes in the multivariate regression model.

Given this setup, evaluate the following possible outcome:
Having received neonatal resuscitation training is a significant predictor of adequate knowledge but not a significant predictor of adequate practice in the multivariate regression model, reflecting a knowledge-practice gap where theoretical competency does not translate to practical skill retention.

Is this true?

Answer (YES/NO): YES